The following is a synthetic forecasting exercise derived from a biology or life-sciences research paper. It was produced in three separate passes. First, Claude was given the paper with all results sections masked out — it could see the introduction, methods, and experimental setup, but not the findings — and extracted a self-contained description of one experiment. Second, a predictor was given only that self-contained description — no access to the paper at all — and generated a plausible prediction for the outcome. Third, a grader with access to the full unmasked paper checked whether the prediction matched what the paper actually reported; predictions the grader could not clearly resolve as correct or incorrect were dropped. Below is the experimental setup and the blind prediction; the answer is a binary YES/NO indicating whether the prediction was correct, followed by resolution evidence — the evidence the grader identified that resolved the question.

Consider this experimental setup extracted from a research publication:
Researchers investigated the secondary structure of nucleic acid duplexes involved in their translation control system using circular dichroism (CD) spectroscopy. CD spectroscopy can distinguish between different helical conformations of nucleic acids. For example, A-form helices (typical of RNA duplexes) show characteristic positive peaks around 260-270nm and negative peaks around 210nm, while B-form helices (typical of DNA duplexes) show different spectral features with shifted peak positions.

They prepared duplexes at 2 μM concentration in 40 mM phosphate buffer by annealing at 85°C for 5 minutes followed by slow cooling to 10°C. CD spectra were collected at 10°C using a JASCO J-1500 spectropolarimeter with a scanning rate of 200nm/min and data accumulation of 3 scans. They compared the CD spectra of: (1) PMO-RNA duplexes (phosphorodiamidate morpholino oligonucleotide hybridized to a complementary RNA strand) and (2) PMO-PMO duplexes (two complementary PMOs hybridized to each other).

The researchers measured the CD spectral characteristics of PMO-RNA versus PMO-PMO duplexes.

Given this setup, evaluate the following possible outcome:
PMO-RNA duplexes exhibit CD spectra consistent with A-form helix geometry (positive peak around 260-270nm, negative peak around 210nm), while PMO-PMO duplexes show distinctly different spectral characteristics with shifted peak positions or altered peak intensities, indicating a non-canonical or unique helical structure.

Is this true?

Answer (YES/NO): NO